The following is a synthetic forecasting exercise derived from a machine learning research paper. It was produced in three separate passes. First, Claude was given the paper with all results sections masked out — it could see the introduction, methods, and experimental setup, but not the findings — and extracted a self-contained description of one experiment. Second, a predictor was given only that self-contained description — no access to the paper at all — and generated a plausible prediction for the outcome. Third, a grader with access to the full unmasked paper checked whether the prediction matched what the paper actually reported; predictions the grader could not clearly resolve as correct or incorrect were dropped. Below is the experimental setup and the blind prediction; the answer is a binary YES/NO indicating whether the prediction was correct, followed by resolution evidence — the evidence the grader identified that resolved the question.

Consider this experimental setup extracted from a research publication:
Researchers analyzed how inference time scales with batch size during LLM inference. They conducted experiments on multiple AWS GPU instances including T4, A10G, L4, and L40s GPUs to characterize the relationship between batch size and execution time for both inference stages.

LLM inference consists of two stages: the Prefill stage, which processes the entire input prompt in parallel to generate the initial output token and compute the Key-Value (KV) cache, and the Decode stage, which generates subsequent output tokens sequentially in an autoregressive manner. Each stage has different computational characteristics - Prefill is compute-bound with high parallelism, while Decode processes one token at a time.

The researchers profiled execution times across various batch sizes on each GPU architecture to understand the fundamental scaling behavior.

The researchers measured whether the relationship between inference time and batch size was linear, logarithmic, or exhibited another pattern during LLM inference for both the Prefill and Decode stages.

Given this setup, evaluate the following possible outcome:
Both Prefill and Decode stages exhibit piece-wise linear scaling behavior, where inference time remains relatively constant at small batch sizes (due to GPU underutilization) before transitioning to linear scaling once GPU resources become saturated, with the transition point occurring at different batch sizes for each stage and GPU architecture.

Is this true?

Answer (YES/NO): NO